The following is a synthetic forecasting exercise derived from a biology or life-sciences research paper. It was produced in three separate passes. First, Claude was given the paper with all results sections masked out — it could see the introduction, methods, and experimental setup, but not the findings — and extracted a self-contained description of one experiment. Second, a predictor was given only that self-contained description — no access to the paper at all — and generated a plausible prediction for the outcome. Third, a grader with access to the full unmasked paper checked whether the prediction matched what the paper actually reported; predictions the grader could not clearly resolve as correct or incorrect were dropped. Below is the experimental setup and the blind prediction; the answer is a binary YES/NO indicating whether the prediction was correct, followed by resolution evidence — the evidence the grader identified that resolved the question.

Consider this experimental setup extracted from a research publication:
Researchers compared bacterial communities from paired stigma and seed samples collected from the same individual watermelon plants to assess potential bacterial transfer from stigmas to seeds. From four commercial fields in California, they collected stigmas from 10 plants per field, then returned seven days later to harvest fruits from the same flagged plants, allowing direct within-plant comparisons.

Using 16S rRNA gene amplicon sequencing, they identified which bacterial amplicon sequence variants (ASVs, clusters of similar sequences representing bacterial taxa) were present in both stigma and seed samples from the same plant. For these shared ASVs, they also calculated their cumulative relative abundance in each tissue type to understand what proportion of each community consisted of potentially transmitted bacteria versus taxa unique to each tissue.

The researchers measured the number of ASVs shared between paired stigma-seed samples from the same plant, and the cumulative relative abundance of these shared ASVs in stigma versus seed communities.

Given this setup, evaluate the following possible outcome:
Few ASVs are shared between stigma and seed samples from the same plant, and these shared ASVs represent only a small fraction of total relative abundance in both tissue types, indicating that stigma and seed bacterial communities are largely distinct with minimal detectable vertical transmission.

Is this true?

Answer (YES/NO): NO